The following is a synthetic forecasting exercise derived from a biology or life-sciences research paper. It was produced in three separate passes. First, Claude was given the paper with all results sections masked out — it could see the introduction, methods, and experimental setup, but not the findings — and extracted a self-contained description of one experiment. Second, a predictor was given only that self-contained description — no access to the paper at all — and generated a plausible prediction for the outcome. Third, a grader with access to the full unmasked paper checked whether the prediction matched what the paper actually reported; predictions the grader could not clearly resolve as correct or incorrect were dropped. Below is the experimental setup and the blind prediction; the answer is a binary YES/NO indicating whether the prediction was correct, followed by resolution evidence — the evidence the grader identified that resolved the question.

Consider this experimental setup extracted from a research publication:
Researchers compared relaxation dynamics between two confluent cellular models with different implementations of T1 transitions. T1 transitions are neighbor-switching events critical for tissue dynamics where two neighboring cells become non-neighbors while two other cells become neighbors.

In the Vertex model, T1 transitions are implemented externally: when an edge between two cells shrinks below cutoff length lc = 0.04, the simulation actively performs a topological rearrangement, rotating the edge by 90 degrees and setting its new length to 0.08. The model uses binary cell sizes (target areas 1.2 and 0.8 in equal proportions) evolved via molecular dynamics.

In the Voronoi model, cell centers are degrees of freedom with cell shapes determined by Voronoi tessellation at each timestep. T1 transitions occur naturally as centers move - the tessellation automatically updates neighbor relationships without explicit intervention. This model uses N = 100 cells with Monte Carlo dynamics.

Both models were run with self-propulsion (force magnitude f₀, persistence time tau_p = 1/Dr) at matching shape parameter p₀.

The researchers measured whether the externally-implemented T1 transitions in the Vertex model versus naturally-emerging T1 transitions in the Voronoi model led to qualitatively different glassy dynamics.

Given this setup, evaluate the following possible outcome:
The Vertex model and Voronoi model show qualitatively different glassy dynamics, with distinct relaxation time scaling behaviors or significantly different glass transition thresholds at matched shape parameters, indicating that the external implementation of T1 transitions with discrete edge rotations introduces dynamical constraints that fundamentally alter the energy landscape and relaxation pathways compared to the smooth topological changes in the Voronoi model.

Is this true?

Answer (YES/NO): NO